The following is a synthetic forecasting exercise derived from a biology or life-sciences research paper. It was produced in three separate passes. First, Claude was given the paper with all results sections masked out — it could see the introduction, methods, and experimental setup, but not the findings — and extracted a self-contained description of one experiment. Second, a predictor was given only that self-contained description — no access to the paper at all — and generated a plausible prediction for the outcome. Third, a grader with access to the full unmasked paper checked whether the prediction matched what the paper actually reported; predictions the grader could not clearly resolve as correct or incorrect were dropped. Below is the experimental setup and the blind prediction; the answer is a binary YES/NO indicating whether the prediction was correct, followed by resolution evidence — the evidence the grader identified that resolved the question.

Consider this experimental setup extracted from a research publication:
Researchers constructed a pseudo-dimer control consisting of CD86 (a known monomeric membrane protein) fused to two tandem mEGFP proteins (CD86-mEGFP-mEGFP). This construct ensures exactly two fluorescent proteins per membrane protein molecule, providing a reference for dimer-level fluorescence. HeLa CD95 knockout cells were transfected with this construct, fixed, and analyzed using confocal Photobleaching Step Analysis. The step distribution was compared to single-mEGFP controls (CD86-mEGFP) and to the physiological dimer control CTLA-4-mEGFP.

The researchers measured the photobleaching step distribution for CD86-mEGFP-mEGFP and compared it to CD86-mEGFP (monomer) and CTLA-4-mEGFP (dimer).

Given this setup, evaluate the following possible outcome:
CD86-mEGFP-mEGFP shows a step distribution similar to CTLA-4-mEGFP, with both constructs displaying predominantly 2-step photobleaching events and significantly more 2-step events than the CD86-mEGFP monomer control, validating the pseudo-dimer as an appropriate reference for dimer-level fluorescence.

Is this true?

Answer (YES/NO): NO